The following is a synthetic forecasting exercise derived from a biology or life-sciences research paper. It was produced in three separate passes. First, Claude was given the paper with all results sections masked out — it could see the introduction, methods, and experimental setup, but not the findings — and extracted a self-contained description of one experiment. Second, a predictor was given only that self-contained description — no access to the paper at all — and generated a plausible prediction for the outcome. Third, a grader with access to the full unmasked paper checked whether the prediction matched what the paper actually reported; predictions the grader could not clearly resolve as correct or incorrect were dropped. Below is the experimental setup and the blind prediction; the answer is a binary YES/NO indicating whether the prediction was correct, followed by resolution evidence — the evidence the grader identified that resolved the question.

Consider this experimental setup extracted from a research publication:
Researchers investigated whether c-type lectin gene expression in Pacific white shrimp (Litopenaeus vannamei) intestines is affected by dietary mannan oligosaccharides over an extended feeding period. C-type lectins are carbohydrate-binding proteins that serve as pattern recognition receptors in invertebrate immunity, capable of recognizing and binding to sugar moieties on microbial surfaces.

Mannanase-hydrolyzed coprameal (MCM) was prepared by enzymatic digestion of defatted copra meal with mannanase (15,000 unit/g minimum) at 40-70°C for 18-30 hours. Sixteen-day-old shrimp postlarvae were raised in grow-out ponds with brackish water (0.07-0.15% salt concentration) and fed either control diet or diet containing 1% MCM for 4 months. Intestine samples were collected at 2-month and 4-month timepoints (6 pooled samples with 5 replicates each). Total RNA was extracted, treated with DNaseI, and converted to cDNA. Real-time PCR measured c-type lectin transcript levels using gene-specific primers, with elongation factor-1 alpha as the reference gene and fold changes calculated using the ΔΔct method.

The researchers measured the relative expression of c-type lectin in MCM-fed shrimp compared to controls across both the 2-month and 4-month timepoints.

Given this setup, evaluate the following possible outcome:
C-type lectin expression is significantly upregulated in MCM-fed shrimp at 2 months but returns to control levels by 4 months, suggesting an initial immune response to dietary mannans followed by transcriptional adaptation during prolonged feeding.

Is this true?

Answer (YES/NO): NO